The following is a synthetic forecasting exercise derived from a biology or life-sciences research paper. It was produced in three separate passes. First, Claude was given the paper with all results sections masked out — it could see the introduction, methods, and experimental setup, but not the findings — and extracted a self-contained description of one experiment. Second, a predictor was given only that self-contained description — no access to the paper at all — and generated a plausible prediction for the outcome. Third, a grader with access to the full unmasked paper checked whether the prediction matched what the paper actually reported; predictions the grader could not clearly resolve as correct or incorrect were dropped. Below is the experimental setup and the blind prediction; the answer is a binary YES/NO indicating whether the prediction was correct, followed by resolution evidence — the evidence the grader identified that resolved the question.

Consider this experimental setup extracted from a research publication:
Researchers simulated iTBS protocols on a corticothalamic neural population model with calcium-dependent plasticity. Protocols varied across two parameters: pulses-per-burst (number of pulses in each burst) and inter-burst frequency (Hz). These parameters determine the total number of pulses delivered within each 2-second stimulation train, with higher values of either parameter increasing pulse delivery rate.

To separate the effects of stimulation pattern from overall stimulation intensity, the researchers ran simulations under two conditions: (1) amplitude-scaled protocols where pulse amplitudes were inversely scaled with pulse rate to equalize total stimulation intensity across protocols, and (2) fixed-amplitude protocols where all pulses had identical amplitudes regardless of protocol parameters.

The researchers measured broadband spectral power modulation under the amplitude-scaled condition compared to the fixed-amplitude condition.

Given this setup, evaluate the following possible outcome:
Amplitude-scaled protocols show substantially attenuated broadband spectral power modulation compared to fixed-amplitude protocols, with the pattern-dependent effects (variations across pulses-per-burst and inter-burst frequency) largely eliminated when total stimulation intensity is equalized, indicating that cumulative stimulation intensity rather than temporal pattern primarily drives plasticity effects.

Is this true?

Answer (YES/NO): NO